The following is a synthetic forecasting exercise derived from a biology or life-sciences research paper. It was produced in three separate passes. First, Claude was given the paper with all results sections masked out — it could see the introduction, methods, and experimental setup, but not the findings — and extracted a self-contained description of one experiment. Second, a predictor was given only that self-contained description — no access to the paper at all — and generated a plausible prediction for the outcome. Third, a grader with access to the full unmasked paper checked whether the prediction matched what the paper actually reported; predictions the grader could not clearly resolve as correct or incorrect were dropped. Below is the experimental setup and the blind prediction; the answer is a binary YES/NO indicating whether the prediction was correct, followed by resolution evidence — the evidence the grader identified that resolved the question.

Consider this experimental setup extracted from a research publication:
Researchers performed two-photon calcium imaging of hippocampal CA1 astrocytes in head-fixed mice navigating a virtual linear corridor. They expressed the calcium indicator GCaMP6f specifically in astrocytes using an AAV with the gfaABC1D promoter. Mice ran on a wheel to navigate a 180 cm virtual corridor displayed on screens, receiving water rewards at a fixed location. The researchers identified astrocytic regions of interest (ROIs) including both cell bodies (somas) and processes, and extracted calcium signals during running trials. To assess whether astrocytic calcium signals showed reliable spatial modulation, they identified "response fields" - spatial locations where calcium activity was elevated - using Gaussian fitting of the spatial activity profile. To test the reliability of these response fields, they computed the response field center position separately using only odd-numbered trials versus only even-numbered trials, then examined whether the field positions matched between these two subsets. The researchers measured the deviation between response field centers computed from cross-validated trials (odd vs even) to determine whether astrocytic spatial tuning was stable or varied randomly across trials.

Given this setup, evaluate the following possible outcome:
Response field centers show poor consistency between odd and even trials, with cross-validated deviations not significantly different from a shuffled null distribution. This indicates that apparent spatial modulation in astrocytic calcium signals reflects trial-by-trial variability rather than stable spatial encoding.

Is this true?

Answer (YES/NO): NO